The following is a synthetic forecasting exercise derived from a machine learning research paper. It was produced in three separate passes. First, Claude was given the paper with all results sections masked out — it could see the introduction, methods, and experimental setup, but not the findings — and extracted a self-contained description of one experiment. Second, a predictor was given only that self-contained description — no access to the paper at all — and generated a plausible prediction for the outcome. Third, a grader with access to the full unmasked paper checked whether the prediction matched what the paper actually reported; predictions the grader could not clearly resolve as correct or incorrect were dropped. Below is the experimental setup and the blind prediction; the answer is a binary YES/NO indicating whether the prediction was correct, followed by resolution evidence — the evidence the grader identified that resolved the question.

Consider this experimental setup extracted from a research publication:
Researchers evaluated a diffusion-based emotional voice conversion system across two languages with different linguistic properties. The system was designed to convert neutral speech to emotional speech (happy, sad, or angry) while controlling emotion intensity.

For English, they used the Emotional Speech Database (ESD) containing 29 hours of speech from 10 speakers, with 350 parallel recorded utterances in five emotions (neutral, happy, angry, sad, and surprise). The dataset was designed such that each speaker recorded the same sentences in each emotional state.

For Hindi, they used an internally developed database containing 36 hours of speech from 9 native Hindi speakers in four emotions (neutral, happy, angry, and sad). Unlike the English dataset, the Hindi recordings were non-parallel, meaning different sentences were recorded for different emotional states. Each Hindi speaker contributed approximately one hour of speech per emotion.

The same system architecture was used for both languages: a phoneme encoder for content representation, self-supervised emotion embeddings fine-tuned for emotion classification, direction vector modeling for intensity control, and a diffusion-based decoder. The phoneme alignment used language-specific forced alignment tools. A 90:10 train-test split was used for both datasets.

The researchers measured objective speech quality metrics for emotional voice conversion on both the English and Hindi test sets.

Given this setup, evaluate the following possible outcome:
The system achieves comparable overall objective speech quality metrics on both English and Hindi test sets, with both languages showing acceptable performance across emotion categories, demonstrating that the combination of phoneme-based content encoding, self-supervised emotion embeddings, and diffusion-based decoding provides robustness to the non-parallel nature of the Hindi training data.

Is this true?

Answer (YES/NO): NO